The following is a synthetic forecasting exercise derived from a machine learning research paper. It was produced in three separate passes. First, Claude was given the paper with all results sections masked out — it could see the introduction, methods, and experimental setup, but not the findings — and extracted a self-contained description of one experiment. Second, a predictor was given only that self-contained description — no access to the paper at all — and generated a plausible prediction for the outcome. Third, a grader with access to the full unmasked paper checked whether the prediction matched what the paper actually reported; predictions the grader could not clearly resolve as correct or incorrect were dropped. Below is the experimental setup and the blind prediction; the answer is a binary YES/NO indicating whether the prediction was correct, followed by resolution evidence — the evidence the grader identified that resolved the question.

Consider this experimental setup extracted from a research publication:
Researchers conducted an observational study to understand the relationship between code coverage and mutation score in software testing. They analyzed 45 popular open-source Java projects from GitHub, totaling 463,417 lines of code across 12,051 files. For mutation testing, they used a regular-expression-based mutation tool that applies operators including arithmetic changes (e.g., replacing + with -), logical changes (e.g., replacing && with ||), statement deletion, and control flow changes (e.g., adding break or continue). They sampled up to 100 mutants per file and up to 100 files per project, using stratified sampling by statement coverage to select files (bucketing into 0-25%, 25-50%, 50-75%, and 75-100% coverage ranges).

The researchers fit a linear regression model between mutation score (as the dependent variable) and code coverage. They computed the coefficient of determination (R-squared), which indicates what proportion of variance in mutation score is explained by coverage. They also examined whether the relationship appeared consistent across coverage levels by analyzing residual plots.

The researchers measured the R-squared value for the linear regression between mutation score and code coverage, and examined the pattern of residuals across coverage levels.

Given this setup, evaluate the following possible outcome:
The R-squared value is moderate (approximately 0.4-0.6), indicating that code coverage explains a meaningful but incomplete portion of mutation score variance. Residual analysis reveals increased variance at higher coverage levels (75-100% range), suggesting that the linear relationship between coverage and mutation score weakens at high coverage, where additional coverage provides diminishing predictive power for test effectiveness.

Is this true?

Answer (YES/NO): YES